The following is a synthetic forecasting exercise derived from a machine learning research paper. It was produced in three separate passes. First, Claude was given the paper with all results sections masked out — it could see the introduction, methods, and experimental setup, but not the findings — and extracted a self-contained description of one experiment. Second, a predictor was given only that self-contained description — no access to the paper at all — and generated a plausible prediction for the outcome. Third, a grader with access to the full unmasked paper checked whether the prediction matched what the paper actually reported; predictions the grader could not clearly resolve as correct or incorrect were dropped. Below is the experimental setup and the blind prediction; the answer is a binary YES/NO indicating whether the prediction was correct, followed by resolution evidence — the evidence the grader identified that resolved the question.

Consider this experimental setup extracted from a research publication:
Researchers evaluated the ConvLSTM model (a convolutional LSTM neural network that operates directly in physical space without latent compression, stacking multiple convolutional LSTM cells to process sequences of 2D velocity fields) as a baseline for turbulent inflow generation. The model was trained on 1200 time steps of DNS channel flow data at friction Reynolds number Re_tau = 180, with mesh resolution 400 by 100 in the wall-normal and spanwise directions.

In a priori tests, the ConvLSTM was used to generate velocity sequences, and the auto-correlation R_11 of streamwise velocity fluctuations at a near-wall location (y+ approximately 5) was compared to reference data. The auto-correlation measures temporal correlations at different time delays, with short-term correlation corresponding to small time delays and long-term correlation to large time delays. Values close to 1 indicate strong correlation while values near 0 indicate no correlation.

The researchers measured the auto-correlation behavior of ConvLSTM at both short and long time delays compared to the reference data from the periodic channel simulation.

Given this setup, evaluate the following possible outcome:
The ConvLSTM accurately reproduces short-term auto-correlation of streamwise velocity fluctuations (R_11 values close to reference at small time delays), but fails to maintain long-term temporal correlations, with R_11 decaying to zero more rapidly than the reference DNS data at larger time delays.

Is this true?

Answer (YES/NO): NO